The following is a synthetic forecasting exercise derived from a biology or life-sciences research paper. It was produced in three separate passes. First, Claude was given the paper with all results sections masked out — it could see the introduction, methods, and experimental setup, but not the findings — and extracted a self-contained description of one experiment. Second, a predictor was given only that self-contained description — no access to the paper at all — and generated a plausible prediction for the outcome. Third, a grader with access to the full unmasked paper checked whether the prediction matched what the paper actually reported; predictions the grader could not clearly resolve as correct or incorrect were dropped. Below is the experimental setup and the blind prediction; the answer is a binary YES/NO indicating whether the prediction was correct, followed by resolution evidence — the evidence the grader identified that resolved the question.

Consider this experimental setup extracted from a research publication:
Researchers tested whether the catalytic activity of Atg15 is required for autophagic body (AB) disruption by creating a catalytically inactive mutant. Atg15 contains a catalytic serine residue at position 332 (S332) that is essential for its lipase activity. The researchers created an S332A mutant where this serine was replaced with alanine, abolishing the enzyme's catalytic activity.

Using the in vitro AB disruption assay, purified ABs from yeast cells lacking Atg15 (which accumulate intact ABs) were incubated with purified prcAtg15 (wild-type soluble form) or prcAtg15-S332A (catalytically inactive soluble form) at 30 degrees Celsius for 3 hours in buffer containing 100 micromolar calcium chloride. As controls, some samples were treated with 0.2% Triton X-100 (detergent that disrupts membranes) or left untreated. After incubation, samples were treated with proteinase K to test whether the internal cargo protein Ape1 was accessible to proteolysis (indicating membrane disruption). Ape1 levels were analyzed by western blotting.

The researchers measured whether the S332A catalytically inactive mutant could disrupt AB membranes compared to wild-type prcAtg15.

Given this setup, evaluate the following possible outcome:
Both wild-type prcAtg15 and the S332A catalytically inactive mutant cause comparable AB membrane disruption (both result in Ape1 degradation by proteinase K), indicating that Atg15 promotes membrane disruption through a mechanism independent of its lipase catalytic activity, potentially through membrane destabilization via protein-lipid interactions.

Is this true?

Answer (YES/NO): NO